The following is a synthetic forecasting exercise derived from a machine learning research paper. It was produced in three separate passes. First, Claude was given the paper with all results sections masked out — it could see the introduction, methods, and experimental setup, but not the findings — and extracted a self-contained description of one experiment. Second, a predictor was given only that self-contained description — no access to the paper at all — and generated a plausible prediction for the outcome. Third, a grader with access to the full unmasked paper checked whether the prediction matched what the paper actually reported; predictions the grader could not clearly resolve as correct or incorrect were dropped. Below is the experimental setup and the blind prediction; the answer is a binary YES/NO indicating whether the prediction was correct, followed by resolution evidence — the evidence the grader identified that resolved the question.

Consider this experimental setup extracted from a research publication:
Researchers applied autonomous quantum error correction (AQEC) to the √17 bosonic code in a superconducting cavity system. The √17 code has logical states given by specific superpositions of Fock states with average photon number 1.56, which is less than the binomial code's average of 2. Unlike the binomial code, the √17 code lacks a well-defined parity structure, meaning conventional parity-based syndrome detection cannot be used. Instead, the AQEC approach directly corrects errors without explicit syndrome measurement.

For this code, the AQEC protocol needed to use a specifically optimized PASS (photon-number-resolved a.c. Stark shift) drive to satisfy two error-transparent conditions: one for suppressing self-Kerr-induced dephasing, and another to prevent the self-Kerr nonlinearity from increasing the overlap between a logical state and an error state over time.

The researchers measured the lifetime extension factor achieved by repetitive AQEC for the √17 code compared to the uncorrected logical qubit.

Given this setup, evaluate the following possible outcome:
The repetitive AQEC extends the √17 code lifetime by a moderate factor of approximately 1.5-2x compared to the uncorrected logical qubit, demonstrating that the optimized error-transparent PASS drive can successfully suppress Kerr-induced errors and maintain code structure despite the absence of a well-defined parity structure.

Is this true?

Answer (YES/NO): NO